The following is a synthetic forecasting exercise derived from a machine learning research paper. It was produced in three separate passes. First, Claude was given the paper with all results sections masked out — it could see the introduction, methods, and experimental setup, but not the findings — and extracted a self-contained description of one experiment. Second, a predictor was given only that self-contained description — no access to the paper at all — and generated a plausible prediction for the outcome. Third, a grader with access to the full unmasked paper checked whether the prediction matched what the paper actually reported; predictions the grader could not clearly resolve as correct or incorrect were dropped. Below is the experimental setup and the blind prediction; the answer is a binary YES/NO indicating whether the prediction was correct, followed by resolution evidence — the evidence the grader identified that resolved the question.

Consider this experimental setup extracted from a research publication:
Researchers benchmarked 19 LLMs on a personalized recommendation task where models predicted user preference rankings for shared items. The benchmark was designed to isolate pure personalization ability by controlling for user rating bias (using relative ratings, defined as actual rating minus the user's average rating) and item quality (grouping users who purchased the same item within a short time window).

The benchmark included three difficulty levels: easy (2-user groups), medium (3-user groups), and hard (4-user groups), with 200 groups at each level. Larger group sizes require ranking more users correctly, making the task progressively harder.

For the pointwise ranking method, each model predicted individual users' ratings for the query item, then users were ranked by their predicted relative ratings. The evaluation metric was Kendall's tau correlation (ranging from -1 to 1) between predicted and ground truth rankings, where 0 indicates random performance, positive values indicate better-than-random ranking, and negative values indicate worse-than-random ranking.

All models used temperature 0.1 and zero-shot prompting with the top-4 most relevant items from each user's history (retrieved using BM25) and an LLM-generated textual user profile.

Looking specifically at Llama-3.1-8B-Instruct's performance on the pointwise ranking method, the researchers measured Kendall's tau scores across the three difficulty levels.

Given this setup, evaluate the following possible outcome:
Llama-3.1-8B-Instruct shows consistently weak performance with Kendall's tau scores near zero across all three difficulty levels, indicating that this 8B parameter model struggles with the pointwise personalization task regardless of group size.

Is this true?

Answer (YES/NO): NO